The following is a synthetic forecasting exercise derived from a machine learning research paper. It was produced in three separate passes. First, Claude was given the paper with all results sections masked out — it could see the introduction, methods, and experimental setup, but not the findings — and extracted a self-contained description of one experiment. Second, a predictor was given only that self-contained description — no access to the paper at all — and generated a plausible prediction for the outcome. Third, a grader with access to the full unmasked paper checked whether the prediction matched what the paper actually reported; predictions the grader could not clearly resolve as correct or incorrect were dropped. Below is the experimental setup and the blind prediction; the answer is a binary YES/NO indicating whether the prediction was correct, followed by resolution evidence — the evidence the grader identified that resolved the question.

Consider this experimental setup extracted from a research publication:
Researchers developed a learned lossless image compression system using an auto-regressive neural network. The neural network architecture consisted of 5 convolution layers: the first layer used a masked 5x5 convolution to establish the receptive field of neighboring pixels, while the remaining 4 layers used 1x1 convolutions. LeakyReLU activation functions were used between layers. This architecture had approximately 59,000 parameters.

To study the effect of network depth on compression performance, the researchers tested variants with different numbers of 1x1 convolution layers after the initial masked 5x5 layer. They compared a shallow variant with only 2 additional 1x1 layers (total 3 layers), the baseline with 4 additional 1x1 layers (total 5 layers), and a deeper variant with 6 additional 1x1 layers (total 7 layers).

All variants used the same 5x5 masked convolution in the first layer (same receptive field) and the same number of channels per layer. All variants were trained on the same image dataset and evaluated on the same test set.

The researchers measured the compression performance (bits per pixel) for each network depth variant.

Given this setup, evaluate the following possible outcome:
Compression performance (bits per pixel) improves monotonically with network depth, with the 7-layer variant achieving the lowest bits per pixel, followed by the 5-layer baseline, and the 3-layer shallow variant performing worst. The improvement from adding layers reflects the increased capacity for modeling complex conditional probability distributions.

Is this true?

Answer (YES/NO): NO